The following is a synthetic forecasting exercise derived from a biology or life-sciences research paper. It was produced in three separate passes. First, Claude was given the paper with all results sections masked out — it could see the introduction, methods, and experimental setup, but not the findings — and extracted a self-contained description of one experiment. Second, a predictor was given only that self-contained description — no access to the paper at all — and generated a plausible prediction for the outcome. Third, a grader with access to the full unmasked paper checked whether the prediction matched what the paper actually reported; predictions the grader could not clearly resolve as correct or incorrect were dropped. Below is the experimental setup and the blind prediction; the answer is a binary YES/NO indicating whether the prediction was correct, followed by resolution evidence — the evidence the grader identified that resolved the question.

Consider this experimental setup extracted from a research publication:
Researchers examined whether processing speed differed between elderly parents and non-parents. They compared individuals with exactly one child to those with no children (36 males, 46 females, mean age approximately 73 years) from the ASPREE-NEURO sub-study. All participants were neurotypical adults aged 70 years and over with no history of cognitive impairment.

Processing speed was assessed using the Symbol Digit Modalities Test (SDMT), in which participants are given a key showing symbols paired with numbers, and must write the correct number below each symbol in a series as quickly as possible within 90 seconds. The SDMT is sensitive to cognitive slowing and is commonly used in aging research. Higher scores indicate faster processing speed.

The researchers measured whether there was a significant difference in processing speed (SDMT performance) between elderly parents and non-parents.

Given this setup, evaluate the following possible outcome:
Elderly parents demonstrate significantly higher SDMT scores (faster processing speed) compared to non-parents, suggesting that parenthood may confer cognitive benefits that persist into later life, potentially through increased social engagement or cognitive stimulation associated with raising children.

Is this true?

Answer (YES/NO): NO